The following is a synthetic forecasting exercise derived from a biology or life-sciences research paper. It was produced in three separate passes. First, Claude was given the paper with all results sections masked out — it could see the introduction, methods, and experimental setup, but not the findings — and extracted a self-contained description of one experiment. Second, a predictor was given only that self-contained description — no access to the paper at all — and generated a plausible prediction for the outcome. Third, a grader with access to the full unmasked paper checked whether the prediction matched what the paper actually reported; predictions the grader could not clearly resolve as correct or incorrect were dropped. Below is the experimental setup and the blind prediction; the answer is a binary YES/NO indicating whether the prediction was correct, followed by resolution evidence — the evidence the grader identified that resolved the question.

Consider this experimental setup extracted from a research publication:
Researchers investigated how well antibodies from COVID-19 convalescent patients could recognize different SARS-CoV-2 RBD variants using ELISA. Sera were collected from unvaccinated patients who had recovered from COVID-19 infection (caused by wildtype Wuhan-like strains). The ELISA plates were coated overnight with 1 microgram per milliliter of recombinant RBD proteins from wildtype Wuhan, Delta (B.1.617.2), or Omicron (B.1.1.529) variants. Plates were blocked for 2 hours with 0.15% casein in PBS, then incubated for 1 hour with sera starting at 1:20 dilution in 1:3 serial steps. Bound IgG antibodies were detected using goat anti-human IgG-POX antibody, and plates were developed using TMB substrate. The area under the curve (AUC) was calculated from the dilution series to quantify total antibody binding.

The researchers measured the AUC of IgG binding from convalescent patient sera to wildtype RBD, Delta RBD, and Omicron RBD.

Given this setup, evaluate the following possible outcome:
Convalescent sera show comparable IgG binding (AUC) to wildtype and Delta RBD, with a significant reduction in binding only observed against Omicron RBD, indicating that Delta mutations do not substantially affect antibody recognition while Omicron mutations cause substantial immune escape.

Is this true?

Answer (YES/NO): YES